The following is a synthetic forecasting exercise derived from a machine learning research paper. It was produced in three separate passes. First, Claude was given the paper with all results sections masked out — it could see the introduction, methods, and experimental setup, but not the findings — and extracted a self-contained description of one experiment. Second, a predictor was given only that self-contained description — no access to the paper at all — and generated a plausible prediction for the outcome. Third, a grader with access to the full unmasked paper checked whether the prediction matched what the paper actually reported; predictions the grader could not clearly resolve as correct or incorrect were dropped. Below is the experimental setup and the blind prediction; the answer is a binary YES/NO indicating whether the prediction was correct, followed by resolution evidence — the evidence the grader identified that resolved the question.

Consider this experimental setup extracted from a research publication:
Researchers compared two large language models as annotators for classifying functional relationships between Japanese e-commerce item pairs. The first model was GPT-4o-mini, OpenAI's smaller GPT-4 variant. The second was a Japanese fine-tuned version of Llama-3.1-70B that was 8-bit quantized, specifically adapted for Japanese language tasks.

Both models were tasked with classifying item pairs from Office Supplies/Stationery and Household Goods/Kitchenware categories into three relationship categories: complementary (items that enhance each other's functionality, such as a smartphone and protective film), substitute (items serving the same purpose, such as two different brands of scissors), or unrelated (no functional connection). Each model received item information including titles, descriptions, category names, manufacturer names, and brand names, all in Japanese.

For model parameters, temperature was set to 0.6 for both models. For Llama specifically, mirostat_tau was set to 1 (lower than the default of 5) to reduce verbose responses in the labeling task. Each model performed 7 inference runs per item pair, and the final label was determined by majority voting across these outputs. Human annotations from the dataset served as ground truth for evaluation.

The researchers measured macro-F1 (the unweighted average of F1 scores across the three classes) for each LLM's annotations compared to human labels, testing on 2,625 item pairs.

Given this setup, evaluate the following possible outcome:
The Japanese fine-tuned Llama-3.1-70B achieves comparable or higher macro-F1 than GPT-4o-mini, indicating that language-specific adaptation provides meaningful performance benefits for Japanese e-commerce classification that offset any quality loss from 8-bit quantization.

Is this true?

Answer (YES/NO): NO